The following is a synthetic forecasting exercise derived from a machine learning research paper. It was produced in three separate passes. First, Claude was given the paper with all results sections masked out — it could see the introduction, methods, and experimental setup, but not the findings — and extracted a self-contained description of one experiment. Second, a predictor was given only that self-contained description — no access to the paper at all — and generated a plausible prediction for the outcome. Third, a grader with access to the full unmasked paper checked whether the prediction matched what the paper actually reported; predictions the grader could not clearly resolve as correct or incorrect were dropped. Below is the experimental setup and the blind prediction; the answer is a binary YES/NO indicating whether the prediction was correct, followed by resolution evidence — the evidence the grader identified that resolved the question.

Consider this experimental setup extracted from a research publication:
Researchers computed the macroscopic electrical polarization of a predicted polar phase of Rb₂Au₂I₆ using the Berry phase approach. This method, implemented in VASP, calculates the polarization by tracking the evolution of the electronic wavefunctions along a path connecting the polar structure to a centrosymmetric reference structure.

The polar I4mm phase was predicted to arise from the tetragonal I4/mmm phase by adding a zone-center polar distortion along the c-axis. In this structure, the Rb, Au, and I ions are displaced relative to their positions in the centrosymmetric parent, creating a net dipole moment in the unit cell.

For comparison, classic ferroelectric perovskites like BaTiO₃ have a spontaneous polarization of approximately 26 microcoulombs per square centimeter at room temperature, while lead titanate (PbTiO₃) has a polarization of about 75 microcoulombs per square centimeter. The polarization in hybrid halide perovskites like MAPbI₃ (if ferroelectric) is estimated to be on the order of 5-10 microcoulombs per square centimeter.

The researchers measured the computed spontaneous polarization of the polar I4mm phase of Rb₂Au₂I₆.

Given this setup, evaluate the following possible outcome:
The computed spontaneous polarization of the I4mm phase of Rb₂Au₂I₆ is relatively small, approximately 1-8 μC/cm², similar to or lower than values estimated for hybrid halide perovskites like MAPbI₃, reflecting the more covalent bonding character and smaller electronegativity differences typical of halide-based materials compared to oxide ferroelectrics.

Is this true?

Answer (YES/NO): YES